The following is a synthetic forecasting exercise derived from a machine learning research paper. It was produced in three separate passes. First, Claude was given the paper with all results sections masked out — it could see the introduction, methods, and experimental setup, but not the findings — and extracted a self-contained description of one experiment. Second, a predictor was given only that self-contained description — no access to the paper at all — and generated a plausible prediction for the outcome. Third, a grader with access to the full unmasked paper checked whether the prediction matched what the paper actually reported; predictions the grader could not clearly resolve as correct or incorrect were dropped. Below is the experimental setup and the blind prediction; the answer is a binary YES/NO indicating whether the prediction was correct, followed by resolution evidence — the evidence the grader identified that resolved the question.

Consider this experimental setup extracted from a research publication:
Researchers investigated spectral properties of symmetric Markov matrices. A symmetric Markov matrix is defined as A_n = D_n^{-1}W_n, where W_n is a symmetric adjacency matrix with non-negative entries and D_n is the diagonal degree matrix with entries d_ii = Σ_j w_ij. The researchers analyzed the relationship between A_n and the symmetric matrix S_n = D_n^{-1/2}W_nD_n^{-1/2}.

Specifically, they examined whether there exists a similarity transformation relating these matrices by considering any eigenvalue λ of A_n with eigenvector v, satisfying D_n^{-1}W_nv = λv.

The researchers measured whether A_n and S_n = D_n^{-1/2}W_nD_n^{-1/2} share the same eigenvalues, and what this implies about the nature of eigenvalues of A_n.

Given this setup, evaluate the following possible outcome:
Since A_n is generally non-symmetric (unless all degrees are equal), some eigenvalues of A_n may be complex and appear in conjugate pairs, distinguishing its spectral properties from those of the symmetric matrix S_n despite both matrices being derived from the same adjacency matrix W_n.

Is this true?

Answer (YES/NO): NO